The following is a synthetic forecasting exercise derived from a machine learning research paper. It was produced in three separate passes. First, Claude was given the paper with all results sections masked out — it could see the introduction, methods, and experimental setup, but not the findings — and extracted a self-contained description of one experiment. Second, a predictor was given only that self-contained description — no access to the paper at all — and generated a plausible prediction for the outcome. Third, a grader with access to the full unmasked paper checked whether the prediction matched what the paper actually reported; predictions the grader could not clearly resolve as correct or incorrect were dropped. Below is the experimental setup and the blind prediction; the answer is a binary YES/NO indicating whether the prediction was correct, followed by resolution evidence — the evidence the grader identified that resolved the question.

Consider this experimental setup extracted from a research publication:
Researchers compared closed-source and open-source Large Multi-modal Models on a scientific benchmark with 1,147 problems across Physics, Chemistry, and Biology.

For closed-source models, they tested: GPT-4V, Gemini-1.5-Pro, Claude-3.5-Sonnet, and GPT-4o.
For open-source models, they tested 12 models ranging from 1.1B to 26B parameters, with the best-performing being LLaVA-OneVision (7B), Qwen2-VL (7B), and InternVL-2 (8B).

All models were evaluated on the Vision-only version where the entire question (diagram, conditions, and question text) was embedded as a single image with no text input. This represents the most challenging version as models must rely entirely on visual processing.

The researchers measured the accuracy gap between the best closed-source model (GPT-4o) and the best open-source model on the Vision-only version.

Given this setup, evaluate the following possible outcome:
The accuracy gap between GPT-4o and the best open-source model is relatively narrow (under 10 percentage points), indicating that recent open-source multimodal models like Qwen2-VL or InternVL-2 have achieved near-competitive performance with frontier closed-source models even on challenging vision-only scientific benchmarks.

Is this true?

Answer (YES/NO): YES